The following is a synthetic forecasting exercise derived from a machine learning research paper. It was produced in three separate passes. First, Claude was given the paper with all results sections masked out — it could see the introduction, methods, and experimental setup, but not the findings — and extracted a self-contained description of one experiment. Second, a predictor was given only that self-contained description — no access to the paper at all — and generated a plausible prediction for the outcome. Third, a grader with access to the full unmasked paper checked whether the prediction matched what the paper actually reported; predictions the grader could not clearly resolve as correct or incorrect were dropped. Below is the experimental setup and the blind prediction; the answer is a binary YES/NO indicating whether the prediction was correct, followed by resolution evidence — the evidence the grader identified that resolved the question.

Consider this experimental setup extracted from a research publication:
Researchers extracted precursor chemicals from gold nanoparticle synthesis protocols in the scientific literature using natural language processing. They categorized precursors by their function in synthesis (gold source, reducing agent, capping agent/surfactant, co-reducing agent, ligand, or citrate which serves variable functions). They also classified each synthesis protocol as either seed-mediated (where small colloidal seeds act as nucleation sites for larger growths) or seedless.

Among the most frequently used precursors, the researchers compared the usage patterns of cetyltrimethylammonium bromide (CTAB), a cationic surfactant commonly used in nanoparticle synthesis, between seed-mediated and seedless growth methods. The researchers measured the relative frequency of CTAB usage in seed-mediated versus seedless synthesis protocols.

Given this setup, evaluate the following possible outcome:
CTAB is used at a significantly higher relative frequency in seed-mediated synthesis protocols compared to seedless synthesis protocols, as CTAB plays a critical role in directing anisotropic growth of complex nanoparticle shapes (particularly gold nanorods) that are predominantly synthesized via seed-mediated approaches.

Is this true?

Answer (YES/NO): YES